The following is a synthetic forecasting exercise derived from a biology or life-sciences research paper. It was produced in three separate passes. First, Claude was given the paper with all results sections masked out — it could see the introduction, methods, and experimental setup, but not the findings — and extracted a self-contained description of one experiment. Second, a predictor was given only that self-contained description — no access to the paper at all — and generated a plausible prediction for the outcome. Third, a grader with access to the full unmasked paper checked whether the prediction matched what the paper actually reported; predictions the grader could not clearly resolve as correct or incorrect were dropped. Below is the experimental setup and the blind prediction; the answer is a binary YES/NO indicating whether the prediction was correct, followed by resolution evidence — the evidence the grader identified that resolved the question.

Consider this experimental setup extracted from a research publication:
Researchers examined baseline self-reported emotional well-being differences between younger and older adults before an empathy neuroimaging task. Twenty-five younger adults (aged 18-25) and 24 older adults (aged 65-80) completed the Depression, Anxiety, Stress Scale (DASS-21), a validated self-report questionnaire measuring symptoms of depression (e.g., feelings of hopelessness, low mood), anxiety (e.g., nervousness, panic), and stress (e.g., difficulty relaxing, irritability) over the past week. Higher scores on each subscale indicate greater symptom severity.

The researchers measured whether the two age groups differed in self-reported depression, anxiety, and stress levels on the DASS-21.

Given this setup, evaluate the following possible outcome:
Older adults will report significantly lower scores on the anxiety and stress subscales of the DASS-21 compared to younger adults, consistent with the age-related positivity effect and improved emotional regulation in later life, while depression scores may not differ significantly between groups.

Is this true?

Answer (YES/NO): NO